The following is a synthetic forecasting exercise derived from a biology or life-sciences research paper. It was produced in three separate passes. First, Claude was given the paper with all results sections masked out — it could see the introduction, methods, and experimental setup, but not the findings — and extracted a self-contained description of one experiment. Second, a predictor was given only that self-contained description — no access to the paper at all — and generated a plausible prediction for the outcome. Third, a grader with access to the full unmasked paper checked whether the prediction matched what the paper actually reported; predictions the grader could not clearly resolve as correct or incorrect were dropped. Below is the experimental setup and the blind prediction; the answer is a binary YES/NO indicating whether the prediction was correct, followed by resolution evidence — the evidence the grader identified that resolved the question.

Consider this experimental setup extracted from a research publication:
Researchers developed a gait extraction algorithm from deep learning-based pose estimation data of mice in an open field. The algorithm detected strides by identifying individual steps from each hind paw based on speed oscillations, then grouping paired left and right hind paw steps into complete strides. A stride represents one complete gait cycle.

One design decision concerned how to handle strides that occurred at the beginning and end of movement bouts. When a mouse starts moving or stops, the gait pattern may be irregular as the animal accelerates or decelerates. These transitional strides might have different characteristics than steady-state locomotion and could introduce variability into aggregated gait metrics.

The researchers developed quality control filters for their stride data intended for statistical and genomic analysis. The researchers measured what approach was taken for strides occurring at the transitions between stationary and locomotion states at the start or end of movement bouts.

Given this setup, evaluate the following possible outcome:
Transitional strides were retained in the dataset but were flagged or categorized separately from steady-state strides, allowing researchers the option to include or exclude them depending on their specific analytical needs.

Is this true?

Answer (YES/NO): NO